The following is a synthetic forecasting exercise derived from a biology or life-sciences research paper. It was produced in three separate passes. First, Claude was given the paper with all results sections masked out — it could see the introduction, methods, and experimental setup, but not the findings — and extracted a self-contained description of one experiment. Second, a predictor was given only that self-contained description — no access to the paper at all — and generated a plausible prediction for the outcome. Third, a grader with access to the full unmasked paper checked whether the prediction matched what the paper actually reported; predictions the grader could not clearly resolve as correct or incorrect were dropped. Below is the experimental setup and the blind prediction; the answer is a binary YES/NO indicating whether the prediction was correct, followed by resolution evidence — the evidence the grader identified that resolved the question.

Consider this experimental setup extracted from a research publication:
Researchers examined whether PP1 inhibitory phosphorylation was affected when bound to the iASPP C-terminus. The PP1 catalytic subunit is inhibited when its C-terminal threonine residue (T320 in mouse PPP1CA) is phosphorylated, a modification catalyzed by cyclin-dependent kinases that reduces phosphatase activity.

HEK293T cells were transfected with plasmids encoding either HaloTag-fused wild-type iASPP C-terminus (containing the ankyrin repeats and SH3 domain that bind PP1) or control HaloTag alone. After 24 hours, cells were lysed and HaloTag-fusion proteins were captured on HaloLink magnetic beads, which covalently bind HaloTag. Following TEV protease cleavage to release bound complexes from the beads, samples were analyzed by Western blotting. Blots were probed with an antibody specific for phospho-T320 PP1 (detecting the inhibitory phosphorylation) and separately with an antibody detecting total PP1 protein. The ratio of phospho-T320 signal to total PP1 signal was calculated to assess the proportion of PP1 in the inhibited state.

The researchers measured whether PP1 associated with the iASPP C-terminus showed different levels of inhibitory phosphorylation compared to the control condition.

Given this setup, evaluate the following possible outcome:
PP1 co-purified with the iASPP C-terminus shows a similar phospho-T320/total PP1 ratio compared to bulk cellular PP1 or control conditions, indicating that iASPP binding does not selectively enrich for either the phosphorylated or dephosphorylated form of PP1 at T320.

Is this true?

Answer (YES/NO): NO